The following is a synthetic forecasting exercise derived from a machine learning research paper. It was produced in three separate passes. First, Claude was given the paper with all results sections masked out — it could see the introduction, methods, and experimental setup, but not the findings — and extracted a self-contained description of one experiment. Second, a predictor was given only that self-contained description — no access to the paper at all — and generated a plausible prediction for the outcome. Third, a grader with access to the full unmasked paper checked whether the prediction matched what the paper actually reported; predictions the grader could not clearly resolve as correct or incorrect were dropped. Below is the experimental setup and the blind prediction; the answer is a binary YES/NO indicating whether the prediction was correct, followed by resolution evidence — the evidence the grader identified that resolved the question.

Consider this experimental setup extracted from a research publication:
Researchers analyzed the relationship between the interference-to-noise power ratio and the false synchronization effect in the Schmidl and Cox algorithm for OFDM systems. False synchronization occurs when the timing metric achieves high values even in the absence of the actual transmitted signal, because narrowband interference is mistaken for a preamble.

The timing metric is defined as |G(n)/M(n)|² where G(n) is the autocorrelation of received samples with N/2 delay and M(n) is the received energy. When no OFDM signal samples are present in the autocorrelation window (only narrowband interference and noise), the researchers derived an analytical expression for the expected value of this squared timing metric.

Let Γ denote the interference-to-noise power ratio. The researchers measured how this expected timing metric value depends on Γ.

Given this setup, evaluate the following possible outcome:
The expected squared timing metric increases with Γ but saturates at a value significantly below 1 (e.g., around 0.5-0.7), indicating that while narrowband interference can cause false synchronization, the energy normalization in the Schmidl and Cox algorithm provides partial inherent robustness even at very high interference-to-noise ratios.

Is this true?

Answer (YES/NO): NO